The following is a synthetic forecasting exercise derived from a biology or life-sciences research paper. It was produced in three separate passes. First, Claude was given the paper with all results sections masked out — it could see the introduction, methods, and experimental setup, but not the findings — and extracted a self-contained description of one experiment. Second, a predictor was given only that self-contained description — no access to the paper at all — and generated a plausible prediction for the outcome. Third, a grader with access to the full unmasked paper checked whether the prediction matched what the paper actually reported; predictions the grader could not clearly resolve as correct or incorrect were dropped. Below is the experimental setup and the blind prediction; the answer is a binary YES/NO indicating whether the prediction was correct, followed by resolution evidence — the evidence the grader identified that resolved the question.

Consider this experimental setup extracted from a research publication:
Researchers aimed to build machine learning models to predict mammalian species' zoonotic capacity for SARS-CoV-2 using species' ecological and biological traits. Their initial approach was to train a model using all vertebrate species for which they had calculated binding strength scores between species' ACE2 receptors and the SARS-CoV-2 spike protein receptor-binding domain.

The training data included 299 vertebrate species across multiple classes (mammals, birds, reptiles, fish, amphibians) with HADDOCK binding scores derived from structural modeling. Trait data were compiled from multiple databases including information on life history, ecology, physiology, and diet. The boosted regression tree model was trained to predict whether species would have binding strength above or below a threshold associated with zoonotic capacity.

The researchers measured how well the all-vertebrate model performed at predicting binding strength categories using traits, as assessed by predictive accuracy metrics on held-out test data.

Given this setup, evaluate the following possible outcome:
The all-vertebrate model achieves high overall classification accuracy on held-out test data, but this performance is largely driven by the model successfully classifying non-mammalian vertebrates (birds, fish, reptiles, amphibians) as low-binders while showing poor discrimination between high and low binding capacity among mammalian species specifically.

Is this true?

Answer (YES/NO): NO